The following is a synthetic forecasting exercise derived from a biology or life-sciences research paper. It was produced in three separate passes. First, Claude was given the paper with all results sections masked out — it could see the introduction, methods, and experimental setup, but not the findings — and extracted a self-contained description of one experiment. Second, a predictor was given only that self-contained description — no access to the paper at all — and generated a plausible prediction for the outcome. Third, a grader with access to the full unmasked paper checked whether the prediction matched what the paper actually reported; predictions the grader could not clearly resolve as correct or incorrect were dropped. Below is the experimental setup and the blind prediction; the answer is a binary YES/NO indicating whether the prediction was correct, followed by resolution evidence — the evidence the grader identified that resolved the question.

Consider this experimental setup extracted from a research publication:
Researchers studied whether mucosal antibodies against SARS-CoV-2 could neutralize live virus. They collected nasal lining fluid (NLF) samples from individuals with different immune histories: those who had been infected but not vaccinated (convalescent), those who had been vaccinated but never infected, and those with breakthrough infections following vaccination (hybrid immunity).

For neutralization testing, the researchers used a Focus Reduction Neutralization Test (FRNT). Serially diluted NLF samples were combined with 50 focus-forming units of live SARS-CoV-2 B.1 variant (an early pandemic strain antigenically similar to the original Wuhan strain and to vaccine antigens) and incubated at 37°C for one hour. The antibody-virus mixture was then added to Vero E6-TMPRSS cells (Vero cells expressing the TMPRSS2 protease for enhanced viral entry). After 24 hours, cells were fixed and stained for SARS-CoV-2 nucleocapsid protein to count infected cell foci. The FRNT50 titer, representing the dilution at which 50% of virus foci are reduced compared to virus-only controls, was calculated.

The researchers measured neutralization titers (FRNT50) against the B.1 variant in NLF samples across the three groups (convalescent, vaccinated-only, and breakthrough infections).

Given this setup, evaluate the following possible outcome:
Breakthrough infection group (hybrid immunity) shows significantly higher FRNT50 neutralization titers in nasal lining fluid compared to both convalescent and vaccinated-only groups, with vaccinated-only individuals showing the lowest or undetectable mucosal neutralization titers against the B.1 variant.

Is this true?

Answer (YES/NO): NO